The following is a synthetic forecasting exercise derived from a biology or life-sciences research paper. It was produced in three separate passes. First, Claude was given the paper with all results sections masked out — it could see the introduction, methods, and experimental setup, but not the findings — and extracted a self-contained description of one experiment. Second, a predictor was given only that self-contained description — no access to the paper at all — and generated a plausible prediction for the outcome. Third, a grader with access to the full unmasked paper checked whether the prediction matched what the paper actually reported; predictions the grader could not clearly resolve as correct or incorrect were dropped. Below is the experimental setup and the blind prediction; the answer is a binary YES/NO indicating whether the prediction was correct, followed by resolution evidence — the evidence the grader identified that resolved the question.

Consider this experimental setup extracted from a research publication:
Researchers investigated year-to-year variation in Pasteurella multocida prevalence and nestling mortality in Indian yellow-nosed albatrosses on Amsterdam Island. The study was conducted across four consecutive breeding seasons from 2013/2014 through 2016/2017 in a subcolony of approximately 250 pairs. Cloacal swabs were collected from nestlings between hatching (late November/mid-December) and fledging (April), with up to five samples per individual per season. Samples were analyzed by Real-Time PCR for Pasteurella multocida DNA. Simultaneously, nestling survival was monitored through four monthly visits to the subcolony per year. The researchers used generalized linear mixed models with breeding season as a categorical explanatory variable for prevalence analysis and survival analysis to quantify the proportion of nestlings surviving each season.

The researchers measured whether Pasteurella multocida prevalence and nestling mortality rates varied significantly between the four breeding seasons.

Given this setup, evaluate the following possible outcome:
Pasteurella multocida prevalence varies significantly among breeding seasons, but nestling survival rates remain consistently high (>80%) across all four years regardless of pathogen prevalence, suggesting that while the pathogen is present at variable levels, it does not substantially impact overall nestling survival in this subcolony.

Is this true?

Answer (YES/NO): NO